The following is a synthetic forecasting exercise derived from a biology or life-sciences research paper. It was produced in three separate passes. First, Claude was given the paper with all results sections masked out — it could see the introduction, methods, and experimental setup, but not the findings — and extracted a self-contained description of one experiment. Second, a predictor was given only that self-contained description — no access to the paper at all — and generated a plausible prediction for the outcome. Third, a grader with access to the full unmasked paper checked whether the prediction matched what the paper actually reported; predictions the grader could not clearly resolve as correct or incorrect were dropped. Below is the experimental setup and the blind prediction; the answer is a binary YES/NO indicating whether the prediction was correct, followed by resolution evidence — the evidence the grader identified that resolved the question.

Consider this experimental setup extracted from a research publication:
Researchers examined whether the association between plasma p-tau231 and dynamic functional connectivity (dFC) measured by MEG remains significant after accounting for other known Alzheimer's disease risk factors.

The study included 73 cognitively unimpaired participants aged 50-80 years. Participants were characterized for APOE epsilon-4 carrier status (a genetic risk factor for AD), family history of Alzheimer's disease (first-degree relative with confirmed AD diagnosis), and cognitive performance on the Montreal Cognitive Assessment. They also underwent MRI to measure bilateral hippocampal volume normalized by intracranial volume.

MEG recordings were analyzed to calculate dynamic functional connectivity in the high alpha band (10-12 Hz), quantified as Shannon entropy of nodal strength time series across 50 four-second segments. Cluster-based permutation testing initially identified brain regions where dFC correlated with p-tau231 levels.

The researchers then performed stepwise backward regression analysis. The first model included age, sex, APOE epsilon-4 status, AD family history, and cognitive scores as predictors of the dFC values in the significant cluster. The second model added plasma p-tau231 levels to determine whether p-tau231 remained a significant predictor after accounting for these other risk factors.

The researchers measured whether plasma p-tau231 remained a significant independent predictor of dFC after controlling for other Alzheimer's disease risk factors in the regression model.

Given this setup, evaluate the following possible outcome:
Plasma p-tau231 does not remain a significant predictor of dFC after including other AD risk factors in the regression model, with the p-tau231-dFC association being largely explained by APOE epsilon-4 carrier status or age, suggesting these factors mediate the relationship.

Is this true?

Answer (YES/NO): NO